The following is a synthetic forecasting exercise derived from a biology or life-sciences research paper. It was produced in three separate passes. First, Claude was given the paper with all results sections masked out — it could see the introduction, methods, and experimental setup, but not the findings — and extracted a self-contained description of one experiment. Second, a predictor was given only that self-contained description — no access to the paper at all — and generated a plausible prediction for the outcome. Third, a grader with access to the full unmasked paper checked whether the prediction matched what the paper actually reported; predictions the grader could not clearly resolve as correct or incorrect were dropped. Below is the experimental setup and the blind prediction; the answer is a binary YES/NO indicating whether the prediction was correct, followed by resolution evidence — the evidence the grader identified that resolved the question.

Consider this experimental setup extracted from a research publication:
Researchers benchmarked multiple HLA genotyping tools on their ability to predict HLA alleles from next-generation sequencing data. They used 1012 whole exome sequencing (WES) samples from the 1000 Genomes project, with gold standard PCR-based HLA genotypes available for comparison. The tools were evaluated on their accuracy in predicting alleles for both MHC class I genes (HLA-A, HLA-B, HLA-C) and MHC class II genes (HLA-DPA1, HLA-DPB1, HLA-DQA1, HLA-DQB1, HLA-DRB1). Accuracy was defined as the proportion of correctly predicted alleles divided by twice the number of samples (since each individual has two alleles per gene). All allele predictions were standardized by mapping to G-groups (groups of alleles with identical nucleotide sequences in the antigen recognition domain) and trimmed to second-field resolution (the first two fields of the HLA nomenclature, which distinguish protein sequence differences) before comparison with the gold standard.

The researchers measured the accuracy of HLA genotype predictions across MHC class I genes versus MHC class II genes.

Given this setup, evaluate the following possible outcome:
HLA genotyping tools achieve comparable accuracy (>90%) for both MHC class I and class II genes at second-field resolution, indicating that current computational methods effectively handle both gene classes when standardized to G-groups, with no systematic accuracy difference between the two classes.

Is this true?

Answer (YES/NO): NO